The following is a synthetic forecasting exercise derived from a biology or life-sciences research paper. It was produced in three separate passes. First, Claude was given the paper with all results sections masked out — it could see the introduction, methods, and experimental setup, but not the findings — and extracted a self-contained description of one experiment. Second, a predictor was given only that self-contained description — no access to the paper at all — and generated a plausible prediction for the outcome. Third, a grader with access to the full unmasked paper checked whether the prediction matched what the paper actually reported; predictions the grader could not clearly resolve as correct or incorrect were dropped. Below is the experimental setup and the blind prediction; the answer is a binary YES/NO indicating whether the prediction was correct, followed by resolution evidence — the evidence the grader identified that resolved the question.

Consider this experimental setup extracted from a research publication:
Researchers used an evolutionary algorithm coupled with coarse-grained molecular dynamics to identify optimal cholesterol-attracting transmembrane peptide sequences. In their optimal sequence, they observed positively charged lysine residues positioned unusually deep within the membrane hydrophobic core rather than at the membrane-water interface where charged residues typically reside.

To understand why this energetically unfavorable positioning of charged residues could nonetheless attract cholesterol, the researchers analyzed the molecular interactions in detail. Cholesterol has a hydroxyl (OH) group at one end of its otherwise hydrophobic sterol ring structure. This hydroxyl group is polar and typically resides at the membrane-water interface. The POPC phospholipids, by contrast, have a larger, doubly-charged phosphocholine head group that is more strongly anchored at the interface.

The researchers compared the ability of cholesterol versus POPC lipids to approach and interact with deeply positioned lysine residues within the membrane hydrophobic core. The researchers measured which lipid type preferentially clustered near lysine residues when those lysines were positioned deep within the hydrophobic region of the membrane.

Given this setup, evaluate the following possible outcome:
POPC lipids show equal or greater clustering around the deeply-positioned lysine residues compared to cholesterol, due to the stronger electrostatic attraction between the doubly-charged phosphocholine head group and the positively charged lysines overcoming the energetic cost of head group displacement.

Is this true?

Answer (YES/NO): NO